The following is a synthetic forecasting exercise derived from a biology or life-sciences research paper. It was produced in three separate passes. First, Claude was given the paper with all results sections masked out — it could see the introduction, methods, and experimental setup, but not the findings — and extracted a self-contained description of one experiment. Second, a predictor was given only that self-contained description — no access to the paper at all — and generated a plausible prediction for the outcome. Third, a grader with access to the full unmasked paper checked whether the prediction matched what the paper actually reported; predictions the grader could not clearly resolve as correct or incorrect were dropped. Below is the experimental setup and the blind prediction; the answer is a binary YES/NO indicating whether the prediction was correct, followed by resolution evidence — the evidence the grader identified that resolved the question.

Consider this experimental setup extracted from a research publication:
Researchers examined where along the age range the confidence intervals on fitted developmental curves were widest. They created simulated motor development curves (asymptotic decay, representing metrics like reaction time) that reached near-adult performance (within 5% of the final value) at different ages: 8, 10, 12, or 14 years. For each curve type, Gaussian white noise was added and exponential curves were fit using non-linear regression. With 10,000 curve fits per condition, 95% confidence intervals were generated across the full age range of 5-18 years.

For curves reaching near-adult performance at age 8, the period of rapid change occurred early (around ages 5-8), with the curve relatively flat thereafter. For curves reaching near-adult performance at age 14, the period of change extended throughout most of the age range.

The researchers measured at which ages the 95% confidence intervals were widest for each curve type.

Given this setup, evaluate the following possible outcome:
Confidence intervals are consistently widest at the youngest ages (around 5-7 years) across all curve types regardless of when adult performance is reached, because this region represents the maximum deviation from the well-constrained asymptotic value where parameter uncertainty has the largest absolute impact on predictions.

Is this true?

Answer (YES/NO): YES